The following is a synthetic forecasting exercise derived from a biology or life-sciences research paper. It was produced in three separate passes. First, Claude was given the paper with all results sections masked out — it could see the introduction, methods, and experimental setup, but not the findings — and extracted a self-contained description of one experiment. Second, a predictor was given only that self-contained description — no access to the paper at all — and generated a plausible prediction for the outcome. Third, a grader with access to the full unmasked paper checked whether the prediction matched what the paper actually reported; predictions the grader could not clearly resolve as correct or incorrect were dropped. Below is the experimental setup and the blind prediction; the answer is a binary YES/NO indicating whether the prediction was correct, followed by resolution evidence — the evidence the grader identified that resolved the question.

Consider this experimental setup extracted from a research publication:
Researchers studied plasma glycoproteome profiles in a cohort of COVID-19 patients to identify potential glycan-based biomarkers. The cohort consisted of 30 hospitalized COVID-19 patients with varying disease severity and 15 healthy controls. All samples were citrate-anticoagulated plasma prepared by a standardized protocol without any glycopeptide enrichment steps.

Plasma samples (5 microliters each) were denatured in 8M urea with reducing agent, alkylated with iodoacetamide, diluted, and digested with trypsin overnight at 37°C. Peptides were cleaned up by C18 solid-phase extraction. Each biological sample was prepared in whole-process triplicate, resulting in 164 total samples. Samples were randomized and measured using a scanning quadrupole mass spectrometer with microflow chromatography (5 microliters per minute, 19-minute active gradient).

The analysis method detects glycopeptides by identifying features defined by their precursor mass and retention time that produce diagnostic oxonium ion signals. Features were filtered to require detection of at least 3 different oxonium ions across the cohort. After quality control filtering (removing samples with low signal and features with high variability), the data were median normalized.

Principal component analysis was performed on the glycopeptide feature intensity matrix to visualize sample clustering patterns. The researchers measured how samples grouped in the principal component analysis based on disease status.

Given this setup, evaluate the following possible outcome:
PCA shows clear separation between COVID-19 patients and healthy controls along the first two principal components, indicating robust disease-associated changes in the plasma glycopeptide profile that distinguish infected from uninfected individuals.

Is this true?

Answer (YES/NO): YES